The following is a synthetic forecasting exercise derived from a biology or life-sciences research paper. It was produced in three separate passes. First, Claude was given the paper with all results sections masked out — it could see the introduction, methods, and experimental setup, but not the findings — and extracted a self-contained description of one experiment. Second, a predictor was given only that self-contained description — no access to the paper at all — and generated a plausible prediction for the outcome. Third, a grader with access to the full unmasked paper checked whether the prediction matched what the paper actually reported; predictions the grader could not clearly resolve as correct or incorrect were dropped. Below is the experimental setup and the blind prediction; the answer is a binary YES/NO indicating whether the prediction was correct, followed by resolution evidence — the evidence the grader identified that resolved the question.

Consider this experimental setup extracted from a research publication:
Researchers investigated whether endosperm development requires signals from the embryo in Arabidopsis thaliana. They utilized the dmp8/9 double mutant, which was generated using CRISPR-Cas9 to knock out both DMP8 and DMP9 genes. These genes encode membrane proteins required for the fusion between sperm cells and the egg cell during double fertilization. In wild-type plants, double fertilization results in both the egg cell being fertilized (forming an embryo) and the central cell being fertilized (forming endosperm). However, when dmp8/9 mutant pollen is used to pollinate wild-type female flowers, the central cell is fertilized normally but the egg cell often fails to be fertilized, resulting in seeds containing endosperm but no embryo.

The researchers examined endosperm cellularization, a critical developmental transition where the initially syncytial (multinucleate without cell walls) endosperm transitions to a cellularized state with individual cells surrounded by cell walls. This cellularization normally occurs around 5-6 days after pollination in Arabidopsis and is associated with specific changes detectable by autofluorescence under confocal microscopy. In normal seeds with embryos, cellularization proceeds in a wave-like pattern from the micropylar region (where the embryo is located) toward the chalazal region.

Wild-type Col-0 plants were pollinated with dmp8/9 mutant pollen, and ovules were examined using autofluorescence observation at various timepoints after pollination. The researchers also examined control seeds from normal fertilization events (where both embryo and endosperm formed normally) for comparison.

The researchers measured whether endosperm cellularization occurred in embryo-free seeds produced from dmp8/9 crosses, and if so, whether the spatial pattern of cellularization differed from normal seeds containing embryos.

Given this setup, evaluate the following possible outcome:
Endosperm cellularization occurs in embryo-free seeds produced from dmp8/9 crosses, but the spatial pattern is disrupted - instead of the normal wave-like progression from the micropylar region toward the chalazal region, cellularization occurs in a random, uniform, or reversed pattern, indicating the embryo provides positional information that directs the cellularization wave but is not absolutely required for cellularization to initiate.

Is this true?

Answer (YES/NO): NO